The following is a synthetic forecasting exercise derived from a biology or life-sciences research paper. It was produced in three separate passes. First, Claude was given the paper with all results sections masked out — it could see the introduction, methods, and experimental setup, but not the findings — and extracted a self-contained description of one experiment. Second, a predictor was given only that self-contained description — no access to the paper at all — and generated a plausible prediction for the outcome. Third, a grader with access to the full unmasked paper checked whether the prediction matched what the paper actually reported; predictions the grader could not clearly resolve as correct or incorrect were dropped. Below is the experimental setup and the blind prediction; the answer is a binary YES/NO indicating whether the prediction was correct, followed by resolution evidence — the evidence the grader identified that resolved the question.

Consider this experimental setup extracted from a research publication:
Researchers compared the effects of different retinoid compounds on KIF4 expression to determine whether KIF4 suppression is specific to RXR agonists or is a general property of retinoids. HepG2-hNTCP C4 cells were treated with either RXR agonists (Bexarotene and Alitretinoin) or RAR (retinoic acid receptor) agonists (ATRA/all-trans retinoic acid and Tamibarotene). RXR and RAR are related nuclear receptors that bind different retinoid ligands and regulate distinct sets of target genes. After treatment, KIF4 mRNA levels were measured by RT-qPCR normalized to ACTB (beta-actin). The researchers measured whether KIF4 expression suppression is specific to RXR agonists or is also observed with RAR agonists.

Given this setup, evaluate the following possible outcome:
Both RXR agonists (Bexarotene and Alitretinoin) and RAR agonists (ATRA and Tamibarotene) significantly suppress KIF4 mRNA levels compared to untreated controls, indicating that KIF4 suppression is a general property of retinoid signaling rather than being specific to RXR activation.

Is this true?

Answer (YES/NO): NO